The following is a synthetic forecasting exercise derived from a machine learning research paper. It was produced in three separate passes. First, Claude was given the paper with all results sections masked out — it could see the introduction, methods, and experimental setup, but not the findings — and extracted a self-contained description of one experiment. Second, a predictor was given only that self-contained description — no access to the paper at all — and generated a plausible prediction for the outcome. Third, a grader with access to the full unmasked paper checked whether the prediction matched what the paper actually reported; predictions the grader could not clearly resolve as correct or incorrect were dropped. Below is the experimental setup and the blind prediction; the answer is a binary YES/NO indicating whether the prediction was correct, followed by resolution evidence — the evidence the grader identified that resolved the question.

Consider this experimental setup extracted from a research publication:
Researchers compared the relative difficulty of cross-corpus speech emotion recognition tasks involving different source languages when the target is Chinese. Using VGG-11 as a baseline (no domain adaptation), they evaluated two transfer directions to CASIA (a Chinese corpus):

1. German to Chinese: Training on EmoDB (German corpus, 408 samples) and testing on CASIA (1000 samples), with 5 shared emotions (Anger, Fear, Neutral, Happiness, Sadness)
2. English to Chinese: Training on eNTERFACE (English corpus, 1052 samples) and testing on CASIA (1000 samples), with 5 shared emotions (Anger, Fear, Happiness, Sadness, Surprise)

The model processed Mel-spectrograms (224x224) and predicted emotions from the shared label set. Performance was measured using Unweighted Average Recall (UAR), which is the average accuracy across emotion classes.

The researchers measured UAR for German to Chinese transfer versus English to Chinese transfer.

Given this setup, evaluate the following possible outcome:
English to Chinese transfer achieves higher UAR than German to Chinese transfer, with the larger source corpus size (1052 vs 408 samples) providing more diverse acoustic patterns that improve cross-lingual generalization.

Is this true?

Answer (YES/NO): NO